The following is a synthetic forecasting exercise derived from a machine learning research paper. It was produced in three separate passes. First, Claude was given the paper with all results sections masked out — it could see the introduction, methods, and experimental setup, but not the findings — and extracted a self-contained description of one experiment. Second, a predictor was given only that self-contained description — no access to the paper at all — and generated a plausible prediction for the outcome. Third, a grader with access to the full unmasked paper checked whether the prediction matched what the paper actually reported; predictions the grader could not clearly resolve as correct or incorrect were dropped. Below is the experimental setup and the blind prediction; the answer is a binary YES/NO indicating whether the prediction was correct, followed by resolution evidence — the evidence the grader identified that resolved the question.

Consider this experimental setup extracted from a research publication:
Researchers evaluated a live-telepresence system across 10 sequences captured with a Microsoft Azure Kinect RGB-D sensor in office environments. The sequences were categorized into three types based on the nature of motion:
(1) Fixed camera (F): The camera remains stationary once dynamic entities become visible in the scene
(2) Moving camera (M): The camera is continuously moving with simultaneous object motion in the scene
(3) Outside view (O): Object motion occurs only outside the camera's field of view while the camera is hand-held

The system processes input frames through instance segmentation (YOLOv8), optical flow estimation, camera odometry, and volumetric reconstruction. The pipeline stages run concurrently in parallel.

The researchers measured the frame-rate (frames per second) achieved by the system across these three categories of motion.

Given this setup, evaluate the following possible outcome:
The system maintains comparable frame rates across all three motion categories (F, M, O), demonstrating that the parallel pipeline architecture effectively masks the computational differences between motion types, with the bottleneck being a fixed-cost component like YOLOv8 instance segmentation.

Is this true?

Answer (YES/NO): YES